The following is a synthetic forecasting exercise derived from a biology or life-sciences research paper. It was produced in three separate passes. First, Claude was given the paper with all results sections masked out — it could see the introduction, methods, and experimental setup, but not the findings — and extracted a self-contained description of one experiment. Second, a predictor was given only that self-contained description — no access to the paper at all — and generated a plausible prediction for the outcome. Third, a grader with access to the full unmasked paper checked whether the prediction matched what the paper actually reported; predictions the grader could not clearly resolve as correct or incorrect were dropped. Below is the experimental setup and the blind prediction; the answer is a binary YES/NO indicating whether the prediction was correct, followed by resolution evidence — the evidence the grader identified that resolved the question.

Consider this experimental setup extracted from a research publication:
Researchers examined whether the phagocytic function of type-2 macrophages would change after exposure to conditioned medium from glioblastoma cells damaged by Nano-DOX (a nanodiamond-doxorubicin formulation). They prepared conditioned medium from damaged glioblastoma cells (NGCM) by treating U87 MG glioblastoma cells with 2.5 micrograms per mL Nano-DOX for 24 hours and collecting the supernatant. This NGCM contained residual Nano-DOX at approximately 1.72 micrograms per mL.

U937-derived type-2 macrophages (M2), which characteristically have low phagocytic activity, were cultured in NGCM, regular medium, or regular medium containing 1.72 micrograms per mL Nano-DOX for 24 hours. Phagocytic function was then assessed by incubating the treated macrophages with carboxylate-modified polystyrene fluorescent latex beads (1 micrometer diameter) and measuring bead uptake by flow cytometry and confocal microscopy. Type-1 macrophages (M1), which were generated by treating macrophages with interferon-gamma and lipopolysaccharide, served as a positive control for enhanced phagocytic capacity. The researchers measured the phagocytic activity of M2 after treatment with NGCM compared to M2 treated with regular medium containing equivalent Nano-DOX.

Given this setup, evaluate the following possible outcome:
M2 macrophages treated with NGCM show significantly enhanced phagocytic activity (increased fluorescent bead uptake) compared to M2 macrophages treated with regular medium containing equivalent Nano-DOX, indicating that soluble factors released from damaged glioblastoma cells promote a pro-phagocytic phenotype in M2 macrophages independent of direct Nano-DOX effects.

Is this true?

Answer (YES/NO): YES